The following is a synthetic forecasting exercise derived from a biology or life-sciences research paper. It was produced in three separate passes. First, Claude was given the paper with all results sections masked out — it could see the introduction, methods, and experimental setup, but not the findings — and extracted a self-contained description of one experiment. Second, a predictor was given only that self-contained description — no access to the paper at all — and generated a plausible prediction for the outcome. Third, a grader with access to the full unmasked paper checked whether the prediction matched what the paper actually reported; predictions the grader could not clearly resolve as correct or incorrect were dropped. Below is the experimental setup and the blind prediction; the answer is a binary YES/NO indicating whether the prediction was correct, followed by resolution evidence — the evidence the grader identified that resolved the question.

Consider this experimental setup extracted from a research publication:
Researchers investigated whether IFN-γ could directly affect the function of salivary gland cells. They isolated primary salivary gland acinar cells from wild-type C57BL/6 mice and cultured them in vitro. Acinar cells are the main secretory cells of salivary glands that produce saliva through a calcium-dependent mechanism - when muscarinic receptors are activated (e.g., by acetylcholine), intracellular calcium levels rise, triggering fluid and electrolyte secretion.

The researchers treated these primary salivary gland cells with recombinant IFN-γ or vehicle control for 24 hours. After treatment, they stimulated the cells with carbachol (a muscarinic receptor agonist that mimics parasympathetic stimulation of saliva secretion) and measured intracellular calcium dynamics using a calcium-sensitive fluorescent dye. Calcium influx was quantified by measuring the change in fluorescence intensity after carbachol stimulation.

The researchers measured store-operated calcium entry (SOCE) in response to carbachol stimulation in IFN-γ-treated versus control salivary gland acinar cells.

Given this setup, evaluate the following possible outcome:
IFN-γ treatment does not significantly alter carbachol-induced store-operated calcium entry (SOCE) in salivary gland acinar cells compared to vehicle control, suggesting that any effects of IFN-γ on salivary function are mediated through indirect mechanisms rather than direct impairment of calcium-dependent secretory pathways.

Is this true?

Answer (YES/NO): NO